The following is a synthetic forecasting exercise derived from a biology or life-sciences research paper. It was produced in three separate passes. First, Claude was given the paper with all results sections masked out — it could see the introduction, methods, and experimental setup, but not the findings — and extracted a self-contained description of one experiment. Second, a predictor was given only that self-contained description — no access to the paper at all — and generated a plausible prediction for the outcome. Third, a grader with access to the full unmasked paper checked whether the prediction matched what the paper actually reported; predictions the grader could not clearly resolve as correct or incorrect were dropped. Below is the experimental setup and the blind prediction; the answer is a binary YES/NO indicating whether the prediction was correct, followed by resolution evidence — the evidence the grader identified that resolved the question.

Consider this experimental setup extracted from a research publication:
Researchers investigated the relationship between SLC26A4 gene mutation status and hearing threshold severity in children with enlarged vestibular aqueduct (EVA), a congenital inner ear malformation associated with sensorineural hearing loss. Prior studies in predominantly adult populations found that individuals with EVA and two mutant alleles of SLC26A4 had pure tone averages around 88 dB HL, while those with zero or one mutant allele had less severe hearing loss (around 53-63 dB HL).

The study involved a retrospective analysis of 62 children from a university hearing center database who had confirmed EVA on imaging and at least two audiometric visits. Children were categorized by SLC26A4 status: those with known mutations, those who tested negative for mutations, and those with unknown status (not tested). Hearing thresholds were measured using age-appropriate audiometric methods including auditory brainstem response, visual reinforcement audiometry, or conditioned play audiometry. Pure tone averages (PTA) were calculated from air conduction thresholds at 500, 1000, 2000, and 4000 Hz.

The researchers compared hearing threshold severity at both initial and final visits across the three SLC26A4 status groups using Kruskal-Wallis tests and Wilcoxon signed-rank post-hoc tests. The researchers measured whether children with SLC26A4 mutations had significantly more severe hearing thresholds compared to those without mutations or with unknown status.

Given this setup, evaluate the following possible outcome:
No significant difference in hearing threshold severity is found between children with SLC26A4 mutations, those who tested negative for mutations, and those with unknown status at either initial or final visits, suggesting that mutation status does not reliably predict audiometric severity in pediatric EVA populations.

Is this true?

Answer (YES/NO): NO